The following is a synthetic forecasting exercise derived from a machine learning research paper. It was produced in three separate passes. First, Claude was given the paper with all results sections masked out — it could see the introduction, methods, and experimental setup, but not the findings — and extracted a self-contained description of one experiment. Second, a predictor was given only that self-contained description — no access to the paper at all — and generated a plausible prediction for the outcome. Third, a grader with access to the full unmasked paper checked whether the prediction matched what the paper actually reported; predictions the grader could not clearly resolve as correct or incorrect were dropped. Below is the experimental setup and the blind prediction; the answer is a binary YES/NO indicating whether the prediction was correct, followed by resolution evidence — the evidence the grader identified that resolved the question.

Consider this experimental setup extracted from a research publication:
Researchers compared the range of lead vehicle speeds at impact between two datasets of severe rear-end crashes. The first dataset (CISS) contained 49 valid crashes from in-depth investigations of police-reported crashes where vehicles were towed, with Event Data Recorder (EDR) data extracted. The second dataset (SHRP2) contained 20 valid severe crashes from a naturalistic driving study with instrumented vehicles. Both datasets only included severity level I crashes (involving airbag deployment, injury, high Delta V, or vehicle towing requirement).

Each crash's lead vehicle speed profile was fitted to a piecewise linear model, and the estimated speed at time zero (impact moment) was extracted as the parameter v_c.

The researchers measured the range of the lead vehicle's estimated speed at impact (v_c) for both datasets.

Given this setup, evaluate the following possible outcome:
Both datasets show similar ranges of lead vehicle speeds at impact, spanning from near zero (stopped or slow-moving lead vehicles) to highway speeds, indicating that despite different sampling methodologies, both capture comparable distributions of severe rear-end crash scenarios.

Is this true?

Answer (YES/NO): NO